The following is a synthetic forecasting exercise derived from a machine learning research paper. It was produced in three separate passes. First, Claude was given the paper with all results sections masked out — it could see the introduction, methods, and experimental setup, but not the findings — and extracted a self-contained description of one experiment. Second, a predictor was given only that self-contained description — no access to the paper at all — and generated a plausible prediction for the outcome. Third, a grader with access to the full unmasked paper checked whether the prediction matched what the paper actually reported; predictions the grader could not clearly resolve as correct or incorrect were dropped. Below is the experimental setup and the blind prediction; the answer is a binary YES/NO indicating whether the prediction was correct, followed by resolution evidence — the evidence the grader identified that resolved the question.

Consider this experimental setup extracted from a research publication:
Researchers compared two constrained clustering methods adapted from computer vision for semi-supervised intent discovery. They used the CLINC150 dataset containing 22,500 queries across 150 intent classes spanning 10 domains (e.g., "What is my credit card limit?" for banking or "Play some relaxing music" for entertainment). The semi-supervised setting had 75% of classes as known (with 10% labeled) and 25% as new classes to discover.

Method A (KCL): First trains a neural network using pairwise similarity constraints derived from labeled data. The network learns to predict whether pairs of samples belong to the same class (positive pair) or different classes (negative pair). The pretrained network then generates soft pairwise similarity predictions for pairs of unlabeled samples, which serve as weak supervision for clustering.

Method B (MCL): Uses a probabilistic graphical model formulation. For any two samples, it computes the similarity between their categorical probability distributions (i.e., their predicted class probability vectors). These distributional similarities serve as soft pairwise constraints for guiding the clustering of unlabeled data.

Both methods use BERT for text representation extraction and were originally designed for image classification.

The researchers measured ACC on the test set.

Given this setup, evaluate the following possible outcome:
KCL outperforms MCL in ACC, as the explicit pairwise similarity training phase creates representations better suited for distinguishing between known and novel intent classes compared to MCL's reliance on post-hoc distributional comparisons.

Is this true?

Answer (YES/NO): NO